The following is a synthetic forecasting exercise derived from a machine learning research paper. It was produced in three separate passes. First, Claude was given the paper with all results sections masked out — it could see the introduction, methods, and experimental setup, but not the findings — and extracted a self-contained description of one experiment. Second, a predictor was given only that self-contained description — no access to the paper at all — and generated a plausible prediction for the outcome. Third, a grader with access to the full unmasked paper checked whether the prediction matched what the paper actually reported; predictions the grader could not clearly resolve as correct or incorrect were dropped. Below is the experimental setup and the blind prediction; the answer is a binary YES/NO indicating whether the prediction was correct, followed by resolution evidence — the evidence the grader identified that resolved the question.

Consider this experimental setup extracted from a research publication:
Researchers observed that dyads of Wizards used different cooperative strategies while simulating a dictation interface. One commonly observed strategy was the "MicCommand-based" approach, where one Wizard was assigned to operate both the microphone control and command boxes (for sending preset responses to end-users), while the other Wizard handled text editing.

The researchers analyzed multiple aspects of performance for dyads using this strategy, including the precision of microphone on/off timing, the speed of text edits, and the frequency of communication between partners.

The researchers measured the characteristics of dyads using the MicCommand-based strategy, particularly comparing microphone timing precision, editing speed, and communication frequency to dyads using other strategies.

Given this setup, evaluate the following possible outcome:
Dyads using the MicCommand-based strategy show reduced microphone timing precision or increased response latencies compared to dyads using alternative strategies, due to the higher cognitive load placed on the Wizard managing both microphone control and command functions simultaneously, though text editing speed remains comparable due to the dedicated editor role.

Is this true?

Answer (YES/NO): NO